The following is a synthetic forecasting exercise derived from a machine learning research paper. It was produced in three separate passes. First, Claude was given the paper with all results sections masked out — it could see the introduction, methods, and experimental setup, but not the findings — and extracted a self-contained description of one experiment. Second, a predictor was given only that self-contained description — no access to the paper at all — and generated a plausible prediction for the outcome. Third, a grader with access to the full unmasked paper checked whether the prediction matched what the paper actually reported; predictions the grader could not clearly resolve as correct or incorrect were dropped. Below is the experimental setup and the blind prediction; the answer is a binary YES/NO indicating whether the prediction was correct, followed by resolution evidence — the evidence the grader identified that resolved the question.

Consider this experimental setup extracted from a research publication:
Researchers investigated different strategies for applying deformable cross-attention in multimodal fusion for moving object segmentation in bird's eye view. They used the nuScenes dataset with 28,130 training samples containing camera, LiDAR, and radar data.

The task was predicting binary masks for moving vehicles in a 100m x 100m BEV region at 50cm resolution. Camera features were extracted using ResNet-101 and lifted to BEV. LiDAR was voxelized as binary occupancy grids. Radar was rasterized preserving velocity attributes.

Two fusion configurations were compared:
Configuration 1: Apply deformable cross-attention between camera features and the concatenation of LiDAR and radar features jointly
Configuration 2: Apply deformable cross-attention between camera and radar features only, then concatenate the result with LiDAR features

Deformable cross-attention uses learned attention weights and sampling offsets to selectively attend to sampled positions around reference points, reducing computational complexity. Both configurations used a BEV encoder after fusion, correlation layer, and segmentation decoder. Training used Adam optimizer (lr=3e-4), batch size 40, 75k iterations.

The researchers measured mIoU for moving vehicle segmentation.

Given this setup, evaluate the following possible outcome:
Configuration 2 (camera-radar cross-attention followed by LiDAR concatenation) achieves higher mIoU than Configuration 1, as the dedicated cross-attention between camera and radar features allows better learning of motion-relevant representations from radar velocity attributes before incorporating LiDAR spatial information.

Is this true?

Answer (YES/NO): YES